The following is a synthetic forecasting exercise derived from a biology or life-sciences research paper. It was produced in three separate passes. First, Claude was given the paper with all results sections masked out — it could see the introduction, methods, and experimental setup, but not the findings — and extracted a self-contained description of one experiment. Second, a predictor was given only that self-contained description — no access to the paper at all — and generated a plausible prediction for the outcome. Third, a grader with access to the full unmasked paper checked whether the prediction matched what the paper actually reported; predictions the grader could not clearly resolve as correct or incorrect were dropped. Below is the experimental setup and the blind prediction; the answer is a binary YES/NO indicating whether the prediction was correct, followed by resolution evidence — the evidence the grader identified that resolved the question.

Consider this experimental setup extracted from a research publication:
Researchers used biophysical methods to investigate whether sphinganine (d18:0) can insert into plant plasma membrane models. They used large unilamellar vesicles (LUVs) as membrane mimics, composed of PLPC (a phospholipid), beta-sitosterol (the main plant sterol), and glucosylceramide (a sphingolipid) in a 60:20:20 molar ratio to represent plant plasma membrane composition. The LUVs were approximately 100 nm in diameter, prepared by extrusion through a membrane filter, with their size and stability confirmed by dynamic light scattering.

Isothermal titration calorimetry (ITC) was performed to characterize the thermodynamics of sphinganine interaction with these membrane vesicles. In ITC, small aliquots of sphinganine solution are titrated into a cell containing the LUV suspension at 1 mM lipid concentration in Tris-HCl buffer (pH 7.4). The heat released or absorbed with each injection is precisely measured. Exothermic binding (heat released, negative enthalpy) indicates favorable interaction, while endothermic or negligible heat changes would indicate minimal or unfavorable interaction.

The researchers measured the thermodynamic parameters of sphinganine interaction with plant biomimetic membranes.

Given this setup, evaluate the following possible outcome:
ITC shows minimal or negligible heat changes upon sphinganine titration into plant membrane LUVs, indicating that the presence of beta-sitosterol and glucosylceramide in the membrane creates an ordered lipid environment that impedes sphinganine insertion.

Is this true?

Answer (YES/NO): NO